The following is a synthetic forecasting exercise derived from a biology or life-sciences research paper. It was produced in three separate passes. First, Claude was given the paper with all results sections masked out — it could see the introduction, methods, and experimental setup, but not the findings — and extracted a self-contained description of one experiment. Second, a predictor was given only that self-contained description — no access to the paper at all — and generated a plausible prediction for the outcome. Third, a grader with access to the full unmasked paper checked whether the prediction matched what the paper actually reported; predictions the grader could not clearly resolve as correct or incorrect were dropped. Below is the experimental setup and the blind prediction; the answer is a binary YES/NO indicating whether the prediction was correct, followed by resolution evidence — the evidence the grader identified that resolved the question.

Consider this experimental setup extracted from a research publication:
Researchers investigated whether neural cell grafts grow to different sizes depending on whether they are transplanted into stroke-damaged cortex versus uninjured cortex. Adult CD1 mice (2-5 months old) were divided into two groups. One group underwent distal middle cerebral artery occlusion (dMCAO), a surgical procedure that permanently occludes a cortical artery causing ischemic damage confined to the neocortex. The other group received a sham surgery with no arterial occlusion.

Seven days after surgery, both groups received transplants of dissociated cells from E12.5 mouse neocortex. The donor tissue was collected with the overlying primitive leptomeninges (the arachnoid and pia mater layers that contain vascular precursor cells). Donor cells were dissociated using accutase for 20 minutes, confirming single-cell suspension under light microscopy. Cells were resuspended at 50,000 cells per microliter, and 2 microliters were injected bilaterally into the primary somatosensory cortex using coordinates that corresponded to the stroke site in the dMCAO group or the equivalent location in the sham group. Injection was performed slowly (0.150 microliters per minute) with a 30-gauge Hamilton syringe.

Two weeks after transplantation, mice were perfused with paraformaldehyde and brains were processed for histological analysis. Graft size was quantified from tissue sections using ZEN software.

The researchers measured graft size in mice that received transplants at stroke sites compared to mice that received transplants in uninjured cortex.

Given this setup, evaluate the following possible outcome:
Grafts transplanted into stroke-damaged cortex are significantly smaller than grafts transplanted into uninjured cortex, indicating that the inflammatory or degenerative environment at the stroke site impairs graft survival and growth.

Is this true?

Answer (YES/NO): NO